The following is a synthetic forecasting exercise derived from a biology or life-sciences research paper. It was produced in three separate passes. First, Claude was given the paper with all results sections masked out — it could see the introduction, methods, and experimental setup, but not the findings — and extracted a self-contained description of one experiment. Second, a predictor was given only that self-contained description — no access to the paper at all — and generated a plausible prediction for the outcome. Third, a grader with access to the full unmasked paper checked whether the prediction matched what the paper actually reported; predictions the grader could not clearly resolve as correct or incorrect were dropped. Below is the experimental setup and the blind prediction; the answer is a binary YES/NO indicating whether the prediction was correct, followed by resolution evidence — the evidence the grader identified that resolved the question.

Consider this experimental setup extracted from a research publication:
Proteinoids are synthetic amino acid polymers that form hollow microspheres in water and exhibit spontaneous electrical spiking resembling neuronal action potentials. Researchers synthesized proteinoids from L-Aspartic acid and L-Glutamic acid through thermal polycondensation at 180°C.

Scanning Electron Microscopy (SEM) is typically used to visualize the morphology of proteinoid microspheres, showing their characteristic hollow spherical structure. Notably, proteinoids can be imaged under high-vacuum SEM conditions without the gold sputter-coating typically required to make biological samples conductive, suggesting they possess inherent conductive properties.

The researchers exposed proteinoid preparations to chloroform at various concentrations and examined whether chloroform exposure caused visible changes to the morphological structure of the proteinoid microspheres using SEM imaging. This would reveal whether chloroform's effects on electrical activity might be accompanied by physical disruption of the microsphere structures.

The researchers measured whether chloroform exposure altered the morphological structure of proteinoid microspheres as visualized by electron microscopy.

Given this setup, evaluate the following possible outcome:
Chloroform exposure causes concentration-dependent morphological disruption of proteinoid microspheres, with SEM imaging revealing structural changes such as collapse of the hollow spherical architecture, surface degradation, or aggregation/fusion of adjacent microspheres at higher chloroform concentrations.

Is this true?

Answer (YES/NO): NO